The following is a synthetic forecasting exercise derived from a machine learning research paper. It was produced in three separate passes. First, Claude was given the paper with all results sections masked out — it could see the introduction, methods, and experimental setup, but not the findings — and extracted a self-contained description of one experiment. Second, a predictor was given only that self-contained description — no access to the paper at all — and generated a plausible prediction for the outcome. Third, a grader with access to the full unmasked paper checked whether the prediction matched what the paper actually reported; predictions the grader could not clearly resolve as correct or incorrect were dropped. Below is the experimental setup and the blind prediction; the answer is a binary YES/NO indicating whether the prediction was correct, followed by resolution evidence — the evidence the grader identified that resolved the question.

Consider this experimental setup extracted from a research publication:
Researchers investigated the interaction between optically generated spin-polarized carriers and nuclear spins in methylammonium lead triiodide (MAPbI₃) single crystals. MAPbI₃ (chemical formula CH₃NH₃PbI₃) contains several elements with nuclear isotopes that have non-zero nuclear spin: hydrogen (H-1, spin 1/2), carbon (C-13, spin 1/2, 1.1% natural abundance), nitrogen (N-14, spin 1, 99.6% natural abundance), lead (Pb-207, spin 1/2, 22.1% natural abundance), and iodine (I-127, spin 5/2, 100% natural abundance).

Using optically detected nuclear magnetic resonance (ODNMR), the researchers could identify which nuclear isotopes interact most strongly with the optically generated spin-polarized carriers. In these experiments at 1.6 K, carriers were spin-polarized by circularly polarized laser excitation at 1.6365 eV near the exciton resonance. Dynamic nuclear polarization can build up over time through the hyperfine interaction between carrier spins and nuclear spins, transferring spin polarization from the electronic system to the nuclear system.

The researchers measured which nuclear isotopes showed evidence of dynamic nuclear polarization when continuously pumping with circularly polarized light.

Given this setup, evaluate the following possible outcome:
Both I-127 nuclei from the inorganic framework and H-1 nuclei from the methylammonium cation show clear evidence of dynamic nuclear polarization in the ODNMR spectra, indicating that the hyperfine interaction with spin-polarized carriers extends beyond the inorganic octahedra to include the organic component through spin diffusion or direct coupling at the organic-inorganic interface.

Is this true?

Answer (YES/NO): NO